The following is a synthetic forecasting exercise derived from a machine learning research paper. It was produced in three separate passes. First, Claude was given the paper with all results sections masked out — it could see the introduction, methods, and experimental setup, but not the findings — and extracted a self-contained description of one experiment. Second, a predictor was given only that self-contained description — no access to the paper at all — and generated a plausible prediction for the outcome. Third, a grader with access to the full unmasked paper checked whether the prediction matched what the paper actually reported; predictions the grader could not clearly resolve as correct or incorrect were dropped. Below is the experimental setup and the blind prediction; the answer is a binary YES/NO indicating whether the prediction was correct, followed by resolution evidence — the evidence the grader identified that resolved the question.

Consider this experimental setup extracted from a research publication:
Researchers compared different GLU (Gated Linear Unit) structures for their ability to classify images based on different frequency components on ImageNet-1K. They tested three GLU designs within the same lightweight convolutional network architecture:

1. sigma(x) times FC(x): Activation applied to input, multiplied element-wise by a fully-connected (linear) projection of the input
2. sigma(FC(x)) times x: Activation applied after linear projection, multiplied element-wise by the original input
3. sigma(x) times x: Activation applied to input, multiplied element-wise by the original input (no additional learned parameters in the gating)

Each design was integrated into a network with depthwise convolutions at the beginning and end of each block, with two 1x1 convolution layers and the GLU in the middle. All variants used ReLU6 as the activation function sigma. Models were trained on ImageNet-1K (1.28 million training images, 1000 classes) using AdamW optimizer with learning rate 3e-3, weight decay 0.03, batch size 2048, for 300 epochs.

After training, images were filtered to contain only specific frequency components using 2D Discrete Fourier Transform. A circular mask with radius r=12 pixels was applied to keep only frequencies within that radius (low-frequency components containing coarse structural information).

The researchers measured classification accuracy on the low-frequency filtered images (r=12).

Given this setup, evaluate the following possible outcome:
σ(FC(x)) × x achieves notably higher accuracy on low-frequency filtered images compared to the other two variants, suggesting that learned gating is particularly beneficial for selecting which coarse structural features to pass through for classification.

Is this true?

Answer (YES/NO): NO